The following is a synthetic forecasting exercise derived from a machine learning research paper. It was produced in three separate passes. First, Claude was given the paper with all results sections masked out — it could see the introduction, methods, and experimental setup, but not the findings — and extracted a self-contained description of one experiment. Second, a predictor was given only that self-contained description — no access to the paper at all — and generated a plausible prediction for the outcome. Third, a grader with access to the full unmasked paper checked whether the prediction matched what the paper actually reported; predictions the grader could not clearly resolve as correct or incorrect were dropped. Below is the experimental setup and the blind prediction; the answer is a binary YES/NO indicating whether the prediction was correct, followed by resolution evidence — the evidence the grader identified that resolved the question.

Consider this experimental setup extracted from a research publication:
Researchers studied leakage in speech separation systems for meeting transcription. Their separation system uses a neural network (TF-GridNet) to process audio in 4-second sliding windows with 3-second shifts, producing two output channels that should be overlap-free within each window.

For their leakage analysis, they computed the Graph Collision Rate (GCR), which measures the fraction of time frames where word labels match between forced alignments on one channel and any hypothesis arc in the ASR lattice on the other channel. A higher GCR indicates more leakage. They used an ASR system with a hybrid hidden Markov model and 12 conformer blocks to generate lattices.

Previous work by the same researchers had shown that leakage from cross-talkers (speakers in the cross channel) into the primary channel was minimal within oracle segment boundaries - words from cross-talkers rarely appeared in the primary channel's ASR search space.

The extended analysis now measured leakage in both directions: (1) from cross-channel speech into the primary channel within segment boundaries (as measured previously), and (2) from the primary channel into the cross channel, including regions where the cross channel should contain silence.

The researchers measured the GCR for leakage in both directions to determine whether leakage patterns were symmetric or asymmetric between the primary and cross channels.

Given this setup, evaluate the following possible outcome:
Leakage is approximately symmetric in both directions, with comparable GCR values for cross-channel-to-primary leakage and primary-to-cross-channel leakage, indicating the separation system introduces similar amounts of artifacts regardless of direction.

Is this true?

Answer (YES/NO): NO